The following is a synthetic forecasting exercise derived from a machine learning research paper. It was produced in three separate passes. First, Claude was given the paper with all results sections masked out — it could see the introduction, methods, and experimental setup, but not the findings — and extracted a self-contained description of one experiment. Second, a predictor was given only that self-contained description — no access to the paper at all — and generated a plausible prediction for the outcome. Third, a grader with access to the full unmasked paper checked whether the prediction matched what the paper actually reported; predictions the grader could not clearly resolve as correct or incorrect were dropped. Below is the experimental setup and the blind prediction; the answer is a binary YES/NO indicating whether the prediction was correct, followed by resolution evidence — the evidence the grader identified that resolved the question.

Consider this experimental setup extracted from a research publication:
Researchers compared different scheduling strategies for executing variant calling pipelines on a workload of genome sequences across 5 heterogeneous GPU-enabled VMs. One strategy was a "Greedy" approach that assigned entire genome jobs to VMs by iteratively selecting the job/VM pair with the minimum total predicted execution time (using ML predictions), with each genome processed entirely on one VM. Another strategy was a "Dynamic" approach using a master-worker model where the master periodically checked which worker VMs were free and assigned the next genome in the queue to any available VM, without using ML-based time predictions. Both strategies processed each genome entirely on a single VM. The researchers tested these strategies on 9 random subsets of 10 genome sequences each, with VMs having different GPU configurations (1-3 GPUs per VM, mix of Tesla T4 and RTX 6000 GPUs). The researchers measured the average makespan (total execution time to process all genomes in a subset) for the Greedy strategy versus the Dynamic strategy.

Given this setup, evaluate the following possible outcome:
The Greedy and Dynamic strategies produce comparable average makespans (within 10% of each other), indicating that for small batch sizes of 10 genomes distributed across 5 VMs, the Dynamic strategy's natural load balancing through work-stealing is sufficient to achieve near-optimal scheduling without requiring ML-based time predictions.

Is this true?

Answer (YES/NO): NO